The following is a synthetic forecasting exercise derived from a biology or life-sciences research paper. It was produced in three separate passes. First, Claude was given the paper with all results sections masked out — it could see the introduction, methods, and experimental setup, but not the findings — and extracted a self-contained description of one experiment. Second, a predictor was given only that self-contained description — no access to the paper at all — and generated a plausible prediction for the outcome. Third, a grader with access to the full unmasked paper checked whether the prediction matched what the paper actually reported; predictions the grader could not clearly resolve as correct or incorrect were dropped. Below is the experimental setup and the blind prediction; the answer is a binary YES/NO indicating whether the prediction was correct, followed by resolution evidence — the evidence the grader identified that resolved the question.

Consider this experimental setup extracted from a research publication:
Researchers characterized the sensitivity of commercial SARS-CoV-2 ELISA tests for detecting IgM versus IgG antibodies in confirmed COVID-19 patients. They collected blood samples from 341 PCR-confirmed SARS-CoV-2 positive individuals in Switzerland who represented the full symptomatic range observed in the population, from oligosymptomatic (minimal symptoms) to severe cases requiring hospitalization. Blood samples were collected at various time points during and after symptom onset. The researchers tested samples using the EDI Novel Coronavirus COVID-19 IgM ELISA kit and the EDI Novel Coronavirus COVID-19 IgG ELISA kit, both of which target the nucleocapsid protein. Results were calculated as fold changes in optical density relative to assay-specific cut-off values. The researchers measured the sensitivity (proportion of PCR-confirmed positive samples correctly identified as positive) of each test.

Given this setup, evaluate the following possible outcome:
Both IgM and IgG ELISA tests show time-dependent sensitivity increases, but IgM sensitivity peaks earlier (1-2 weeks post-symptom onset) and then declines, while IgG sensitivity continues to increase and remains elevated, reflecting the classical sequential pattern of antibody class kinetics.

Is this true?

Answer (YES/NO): NO